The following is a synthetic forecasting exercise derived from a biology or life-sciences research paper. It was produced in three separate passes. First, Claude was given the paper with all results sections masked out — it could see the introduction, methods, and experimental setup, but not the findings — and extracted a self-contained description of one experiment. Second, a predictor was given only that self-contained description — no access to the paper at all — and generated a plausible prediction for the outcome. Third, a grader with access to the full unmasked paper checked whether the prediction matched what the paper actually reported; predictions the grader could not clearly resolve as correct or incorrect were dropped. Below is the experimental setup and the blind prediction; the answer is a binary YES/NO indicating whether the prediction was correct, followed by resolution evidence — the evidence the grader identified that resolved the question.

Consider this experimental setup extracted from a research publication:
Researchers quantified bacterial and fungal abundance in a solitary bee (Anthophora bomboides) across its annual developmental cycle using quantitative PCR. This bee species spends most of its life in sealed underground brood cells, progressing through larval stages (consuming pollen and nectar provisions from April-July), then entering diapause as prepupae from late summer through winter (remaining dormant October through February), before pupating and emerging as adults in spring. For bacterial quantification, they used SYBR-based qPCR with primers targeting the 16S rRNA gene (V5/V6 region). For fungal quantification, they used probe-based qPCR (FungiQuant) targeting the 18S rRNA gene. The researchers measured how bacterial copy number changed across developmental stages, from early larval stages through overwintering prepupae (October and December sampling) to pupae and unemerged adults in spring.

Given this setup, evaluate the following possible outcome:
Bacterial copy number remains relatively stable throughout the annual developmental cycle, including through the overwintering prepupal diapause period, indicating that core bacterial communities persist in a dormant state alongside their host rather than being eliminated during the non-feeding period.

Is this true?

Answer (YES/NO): NO